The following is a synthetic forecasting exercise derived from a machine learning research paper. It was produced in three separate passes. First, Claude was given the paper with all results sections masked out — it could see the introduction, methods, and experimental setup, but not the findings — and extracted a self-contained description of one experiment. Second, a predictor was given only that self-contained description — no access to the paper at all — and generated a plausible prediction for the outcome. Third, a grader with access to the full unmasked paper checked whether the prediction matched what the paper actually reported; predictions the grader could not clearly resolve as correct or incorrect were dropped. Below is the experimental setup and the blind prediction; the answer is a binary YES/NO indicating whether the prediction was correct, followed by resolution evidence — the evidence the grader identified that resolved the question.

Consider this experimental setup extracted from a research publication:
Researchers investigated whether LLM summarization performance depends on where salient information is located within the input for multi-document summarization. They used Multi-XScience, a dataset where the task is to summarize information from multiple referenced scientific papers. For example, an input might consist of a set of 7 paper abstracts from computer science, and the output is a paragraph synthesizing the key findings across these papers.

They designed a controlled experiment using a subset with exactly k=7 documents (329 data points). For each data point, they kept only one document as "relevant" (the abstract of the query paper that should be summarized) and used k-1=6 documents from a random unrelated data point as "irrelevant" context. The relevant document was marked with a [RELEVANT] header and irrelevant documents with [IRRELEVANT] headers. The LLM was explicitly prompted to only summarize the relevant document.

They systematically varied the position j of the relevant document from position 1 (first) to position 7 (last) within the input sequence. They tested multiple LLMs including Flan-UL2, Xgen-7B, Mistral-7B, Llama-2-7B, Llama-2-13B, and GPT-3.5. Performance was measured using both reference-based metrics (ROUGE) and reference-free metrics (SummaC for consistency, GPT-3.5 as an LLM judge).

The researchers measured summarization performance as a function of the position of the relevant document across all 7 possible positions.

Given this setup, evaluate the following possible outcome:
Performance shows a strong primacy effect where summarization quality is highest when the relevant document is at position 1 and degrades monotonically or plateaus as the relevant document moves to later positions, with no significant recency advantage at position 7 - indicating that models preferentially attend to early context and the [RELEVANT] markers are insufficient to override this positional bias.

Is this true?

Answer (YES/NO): NO